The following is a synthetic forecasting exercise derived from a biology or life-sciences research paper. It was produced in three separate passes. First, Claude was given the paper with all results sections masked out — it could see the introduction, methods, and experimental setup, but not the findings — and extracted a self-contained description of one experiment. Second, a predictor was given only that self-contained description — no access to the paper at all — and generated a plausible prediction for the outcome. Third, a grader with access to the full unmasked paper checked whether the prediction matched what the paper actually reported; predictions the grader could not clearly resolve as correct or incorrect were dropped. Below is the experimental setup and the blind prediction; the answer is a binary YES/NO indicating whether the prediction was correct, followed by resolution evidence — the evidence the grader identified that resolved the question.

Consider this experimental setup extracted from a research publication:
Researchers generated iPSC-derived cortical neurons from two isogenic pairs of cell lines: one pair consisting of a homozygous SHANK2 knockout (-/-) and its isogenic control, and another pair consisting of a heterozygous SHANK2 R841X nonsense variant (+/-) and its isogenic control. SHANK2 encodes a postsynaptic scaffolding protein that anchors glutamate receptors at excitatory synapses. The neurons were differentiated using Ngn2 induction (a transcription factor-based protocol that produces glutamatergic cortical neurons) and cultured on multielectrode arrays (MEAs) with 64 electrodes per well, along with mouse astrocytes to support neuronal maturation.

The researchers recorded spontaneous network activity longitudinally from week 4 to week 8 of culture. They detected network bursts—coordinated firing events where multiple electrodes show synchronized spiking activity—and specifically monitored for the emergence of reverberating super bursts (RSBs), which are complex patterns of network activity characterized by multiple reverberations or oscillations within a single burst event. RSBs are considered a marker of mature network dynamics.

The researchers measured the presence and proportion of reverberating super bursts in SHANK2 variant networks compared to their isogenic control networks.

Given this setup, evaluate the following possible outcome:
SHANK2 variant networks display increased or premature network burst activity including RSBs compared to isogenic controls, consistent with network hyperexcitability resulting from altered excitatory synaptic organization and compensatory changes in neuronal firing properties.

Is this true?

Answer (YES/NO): NO